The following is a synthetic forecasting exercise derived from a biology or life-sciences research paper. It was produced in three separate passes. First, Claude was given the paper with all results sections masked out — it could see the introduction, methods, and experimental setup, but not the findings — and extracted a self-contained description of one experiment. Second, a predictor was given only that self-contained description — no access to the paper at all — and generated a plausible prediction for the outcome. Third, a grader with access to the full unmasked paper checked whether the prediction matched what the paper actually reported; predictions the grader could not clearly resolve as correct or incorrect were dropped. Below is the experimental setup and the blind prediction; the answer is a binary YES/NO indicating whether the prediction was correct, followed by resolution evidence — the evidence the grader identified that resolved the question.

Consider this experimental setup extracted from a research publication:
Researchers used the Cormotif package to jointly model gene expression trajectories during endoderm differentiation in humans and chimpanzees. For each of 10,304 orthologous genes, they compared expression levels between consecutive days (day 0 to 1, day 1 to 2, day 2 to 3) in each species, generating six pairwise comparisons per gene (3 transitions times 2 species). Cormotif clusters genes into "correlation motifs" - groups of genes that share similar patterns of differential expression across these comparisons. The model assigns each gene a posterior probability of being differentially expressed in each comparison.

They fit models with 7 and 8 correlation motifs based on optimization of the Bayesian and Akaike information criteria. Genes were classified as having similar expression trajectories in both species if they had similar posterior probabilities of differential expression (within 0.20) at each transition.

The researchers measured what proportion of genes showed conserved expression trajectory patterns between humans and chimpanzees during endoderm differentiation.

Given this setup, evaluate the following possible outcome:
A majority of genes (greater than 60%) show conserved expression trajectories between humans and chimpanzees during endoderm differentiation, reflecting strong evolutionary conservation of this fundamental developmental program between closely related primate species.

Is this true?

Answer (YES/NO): YES